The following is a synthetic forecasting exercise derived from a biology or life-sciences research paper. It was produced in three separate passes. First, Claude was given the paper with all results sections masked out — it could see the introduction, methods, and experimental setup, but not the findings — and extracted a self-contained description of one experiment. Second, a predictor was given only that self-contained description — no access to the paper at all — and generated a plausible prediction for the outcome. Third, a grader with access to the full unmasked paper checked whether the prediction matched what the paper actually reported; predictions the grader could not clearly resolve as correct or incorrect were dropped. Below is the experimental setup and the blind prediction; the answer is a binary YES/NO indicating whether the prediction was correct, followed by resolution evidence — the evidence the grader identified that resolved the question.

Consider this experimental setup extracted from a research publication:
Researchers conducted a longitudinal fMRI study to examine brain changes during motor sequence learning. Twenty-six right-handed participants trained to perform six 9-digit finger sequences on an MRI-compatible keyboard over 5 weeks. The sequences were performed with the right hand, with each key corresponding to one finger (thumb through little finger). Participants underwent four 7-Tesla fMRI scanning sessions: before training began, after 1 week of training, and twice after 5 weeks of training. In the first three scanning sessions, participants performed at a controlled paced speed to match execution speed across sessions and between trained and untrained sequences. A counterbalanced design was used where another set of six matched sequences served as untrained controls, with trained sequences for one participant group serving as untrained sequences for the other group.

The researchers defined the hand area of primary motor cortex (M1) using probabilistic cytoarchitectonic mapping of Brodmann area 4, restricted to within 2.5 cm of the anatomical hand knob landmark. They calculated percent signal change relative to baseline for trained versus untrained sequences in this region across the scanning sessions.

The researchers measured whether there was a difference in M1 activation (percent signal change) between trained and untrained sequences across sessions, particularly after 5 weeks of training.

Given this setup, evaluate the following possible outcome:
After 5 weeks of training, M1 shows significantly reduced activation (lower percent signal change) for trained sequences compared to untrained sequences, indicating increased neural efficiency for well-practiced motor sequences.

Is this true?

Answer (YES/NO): NO